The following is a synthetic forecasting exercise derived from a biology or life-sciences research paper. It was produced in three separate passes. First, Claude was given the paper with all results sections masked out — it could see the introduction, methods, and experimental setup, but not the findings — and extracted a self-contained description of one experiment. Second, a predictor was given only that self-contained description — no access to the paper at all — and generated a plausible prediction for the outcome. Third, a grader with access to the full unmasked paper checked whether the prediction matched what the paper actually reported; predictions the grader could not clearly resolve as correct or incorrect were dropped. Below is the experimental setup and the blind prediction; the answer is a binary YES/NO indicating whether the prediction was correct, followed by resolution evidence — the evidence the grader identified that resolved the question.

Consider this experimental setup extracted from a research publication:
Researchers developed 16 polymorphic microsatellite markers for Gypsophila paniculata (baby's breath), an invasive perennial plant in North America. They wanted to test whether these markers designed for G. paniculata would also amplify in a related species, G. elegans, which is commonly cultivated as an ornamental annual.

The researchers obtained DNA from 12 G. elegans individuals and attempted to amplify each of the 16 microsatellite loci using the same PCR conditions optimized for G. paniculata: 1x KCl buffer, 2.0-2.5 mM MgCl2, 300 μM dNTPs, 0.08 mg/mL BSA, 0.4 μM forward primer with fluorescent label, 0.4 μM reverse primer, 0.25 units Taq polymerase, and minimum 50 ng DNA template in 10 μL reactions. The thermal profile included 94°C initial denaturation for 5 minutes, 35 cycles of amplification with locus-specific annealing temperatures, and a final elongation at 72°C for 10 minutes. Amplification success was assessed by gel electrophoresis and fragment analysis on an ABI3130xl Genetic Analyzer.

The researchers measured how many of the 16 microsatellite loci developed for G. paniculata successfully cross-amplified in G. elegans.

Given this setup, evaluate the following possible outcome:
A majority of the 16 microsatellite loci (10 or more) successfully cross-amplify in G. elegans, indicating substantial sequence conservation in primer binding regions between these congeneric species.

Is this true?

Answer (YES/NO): NO